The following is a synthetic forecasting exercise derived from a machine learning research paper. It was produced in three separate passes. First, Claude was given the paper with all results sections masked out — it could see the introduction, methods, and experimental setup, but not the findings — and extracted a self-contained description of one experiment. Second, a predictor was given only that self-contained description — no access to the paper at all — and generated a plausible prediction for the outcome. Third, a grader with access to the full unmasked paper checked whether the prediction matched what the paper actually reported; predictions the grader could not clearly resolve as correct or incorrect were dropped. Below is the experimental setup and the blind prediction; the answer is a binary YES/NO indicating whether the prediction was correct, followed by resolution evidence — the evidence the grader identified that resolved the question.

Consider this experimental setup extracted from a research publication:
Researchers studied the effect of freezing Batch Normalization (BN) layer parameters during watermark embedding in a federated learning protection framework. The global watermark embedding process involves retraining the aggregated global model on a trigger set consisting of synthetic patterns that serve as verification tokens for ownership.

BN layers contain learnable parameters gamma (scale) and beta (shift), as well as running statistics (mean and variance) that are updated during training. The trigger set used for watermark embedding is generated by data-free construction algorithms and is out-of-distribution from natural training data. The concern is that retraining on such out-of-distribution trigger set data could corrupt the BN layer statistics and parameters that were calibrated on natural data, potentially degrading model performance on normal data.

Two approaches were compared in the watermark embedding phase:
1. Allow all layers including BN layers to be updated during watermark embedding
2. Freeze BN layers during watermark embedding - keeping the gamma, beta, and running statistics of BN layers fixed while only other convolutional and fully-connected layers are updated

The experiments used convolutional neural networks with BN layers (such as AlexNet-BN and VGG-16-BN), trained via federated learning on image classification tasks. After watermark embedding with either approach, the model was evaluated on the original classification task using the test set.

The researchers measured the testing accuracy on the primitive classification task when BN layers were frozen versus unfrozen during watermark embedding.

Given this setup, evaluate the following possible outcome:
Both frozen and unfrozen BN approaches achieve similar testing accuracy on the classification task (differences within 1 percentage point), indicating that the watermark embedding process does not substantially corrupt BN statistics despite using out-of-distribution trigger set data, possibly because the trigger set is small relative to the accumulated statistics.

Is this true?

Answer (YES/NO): NO